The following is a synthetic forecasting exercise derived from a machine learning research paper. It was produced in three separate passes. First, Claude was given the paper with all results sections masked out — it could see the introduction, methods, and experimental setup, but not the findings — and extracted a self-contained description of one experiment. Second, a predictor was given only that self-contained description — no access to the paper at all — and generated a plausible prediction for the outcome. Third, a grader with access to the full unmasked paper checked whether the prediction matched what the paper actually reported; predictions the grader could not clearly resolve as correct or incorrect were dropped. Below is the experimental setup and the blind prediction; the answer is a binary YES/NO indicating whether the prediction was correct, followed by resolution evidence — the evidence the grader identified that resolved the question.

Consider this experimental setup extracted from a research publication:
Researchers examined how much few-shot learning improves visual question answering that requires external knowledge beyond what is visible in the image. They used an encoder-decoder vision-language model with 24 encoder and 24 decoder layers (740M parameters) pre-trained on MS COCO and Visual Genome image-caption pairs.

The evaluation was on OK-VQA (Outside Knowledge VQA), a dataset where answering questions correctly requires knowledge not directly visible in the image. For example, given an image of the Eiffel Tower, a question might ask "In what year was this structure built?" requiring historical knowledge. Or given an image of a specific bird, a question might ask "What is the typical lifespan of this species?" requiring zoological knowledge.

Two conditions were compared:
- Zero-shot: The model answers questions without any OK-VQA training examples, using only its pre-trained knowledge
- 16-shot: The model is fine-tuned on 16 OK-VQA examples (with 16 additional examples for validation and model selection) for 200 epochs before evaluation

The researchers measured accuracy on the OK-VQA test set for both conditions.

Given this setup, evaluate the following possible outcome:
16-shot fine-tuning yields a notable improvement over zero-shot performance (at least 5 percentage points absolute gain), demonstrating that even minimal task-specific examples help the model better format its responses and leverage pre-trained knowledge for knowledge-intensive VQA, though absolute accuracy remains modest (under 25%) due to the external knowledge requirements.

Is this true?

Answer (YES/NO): YES